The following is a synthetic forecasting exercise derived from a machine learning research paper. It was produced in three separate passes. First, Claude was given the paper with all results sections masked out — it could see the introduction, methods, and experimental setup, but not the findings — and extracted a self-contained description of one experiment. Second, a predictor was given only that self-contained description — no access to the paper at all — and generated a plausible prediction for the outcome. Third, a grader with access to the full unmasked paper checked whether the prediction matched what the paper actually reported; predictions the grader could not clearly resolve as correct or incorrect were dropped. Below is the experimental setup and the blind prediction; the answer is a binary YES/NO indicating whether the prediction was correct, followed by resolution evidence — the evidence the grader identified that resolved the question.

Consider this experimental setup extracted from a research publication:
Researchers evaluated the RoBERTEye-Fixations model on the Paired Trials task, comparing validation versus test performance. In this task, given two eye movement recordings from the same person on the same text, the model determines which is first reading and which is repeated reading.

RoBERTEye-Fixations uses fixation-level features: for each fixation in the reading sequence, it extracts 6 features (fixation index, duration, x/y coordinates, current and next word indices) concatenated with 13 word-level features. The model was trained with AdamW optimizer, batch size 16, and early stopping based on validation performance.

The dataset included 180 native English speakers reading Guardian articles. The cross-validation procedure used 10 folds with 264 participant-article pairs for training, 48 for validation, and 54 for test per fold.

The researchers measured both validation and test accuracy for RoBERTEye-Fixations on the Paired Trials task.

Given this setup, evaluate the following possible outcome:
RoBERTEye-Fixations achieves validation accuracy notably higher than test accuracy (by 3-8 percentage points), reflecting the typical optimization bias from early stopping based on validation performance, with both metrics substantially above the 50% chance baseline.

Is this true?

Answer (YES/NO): NO